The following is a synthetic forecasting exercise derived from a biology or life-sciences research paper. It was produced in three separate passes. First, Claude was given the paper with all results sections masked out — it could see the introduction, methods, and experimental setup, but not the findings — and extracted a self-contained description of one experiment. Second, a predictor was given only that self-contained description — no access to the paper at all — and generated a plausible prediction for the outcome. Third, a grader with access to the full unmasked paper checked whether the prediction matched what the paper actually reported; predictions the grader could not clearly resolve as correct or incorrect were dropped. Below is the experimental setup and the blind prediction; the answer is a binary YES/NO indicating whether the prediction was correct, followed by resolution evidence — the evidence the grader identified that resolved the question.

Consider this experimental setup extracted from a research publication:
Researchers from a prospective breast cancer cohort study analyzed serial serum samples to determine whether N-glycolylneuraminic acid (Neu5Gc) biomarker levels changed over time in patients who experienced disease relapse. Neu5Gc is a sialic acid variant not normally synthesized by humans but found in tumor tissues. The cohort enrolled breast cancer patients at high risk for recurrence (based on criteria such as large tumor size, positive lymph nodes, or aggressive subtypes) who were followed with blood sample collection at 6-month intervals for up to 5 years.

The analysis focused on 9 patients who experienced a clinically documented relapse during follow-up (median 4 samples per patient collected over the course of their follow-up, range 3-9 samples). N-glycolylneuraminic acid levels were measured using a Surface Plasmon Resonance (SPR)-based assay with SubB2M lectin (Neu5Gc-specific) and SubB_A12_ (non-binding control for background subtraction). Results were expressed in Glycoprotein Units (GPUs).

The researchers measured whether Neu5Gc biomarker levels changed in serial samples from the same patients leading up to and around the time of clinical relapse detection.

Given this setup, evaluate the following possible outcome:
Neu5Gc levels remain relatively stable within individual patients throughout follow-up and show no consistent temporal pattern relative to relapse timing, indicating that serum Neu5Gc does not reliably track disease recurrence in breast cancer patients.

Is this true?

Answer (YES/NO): NO